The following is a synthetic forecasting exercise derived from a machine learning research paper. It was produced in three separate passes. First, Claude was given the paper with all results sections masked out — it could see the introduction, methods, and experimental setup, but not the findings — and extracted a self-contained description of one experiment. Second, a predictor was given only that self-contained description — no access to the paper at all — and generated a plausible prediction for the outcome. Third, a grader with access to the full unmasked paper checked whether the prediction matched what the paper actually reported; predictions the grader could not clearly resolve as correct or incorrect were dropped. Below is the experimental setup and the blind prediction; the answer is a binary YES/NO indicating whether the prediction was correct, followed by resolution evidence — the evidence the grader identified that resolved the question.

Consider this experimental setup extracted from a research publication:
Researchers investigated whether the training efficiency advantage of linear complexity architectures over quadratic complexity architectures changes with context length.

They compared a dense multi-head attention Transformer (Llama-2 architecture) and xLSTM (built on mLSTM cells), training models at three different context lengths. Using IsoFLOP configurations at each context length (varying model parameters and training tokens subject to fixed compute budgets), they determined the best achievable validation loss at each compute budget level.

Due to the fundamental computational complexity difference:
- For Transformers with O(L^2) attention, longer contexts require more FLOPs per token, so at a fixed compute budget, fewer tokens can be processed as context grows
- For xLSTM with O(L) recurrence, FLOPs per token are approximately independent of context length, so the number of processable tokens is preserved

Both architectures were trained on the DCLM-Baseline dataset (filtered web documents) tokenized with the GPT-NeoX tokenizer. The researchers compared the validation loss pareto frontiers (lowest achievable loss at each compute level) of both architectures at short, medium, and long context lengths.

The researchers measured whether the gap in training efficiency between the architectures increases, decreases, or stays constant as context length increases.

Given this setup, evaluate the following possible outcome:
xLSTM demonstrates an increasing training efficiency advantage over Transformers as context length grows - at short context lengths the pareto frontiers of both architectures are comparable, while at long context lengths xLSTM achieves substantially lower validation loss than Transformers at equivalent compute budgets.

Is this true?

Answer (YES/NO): NO